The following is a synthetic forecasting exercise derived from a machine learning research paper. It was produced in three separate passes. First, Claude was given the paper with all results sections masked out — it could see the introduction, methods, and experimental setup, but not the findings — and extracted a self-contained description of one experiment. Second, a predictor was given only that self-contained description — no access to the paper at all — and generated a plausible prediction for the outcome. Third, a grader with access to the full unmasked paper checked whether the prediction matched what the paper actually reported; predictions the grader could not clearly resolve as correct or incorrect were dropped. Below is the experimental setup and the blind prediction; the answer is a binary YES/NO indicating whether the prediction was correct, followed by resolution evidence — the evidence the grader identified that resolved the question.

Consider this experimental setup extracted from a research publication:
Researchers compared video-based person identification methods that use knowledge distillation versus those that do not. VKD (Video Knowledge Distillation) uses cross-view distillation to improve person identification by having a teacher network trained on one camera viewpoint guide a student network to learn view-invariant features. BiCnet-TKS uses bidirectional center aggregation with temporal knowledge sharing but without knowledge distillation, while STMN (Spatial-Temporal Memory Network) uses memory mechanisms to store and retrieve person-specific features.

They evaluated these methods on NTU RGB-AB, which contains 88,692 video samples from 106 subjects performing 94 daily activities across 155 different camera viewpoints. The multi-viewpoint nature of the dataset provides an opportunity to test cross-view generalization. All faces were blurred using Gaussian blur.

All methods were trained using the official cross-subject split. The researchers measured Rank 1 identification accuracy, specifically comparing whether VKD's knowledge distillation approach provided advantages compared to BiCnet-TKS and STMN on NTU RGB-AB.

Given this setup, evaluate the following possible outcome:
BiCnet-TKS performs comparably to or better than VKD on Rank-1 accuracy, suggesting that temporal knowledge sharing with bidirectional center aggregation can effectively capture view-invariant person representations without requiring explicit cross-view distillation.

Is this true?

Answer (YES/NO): YES